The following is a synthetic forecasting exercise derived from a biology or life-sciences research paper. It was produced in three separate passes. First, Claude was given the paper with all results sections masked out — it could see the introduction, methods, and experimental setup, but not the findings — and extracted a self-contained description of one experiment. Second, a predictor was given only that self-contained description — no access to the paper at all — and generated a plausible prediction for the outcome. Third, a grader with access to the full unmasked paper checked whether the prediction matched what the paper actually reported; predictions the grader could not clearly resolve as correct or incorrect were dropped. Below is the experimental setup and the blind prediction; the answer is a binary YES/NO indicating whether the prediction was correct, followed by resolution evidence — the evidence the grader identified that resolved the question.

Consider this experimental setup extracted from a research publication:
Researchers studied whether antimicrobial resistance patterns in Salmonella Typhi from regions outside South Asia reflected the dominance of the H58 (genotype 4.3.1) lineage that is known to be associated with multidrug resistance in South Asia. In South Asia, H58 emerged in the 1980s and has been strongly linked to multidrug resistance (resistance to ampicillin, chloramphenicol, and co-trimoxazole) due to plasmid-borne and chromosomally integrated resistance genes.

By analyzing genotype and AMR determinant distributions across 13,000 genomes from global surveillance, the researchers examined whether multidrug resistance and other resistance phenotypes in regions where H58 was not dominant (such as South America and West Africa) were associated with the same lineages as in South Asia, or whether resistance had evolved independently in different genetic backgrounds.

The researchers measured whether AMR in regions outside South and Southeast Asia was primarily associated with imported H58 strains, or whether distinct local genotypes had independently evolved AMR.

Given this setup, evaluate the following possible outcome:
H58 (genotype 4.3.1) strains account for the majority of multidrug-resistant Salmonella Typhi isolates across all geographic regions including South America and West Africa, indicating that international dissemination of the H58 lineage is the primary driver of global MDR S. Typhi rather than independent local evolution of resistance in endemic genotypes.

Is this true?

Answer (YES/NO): NO